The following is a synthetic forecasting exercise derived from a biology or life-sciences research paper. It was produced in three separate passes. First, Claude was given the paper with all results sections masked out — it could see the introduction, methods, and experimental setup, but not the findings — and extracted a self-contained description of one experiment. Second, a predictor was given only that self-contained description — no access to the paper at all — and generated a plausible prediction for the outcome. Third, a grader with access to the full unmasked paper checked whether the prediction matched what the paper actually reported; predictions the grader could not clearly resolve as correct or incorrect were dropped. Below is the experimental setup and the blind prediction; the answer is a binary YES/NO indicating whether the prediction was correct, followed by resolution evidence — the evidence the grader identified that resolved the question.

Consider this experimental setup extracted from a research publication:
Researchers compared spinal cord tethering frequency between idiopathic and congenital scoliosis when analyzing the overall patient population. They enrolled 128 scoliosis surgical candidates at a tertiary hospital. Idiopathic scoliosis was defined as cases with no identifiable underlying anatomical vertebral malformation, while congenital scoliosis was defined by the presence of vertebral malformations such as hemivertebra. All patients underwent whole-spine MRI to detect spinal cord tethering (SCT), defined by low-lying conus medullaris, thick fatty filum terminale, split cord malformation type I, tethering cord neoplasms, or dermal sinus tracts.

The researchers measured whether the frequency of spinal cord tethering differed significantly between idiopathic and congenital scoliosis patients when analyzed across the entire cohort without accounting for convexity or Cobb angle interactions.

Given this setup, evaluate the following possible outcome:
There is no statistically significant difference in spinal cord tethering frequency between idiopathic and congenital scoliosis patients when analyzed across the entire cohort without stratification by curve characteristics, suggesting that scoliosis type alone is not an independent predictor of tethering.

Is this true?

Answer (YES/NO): YES